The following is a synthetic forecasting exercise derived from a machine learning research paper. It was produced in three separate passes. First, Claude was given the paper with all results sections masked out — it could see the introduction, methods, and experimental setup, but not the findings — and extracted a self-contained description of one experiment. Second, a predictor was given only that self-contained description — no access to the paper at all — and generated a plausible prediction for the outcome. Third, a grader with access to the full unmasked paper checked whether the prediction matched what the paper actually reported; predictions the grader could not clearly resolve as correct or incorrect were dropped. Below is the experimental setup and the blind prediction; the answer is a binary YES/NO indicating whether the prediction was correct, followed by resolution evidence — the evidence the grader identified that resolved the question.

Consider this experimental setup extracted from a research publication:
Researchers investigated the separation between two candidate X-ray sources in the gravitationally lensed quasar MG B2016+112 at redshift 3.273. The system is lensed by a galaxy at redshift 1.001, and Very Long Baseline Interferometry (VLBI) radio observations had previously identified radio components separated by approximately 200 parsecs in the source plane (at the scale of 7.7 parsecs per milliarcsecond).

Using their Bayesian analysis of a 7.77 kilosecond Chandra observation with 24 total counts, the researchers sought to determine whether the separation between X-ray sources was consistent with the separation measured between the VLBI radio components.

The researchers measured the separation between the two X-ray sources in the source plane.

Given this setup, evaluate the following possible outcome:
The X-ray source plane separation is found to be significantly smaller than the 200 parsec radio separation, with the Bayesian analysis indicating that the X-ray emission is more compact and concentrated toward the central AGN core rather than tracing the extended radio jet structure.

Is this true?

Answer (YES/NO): NO